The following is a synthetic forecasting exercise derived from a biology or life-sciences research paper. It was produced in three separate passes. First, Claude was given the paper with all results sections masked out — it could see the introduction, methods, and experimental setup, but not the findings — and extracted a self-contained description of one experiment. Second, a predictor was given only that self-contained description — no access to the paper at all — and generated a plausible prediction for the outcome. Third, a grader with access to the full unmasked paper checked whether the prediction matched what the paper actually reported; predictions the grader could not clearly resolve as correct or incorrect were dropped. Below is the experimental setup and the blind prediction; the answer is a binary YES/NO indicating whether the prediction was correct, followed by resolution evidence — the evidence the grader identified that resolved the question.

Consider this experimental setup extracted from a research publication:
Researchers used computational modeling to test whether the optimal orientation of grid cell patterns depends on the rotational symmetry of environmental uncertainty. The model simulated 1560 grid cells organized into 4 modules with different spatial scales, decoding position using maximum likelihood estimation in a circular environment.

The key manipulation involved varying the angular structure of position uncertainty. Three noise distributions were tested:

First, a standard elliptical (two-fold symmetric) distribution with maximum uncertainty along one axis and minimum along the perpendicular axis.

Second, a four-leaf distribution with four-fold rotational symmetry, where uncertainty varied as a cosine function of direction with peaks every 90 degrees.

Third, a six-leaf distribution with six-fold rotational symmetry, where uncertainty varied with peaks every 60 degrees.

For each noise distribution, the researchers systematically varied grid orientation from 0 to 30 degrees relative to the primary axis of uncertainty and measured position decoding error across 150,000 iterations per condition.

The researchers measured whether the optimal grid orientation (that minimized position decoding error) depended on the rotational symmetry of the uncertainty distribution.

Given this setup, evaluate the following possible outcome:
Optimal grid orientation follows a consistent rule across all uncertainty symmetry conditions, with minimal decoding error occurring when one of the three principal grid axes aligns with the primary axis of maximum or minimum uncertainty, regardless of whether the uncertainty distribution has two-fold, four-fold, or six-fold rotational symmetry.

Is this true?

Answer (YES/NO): NO